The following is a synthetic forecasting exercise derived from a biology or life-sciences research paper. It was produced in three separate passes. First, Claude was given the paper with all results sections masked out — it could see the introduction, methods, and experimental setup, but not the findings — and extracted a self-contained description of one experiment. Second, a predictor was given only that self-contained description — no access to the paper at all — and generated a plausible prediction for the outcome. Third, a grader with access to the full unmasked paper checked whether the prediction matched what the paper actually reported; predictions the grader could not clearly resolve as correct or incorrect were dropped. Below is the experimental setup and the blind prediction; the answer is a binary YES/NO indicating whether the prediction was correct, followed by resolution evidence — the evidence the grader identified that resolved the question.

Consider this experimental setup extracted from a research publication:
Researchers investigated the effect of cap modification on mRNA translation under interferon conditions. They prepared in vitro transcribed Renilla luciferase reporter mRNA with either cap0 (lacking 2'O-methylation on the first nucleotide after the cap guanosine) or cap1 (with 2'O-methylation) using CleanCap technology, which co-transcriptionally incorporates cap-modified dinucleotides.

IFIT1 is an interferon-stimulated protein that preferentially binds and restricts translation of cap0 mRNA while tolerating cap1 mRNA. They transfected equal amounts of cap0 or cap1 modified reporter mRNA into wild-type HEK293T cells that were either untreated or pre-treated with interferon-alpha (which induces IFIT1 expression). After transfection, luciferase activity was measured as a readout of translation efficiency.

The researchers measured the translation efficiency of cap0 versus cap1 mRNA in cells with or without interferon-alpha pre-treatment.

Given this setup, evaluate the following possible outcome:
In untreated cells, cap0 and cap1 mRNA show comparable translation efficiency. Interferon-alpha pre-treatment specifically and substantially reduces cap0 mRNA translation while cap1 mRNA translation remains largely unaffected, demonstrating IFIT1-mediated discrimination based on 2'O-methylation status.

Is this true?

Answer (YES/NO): YES